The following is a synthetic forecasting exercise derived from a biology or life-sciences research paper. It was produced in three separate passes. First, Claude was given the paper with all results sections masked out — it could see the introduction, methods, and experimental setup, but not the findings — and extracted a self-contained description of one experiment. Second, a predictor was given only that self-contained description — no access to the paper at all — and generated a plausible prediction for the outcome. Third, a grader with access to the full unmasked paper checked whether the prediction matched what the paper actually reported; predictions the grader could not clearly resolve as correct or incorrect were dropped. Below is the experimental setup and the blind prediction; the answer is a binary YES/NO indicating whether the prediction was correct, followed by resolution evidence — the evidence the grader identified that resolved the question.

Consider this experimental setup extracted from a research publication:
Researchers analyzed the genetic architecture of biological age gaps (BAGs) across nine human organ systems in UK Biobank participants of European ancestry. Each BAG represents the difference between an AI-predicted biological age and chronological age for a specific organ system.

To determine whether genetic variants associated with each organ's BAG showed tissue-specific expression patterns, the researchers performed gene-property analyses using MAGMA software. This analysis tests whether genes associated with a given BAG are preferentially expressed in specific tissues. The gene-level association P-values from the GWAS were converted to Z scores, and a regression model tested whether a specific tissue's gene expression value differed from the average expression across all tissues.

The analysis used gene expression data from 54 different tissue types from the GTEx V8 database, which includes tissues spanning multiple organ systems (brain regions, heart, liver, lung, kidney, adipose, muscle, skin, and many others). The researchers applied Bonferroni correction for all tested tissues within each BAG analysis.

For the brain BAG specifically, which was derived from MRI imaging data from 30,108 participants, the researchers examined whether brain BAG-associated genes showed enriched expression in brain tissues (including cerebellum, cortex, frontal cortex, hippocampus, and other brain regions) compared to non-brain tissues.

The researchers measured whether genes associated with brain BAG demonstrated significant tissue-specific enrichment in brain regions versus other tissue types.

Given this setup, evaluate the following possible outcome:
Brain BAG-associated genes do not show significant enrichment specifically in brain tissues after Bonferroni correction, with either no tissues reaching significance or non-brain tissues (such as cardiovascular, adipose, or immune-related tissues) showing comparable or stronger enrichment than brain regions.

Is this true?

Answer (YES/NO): YES